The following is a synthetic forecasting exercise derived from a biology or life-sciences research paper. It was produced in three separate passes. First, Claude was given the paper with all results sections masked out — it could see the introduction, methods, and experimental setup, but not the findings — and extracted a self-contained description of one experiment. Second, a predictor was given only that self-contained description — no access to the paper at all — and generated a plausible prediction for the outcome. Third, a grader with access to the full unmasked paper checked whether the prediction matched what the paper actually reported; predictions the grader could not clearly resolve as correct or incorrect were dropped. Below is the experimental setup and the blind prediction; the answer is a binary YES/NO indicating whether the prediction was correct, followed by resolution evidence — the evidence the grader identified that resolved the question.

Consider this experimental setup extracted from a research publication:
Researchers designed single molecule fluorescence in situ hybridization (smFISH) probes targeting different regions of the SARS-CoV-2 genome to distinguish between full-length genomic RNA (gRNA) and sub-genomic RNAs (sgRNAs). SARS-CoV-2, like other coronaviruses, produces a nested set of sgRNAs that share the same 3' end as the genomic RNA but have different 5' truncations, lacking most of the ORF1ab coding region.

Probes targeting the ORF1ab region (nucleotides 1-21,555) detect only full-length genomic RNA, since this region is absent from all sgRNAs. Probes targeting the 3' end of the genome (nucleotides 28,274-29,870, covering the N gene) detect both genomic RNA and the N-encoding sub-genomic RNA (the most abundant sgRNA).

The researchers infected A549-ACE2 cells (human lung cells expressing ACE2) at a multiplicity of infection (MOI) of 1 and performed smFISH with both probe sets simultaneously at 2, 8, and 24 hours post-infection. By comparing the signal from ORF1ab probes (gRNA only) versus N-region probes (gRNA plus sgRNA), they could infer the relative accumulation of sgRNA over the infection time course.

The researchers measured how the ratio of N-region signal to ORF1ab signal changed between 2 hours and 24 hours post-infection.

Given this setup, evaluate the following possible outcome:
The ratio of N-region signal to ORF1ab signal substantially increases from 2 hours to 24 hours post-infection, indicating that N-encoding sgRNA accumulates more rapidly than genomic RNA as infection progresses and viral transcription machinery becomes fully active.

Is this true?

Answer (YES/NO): NO